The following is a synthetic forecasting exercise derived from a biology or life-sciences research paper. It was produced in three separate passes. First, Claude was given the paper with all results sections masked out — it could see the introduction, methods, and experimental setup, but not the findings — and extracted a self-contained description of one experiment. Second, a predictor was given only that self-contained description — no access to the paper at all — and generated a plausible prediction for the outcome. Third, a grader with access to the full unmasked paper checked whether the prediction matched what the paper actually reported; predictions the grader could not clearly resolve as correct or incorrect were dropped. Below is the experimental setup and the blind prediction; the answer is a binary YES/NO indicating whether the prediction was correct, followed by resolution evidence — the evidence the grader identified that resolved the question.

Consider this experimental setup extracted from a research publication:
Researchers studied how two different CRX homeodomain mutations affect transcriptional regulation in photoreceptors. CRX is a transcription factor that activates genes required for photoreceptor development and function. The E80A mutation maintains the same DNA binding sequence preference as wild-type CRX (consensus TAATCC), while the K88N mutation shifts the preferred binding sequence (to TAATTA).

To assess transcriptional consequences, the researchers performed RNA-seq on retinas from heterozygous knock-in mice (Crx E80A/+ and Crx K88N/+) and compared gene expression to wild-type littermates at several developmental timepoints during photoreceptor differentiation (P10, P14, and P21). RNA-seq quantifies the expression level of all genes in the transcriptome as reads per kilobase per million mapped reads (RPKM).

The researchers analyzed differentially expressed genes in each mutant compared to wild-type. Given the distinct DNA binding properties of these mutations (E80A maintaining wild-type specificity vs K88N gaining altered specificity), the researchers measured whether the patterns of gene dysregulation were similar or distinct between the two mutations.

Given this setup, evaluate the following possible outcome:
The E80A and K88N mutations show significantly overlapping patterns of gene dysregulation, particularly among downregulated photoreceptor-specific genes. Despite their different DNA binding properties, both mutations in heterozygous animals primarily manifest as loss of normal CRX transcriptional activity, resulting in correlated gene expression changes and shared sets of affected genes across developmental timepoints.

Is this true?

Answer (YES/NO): NO